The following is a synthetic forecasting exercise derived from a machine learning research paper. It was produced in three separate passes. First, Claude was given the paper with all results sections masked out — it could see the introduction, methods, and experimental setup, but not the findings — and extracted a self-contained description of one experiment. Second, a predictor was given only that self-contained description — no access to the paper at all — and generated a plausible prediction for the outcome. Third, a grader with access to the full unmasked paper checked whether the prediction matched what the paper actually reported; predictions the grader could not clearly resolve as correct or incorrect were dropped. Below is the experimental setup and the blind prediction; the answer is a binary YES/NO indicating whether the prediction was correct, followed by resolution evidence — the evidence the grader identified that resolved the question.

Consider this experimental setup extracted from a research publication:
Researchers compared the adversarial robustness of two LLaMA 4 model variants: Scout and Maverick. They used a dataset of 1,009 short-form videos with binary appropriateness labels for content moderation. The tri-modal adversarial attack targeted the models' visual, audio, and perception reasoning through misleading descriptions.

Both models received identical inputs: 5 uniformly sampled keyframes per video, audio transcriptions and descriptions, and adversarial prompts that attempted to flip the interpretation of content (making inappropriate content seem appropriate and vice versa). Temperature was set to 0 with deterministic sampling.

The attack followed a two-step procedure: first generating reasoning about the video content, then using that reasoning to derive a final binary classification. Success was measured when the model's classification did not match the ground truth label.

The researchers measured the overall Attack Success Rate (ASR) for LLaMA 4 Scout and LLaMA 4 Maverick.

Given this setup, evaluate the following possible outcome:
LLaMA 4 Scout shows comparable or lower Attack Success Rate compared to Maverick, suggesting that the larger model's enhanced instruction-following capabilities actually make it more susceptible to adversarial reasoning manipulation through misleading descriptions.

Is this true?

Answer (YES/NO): NO